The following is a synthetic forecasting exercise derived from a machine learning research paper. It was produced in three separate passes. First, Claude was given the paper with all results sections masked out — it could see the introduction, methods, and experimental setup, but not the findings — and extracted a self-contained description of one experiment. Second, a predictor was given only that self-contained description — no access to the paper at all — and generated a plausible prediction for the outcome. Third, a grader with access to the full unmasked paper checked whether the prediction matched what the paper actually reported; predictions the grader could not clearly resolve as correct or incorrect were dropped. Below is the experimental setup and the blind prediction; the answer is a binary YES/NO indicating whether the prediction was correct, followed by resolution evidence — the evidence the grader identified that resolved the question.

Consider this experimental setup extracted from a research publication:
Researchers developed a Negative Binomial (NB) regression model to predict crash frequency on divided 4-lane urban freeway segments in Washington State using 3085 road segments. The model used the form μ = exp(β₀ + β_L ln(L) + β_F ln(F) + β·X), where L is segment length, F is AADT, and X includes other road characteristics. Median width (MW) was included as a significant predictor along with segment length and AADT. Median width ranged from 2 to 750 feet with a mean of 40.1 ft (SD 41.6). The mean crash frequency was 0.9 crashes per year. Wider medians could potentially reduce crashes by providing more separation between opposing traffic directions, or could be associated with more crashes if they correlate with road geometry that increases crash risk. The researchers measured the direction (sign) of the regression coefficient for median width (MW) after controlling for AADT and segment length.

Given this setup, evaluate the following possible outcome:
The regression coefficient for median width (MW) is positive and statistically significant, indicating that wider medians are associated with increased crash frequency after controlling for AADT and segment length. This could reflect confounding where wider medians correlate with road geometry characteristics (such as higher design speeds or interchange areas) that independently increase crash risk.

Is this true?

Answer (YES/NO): YES